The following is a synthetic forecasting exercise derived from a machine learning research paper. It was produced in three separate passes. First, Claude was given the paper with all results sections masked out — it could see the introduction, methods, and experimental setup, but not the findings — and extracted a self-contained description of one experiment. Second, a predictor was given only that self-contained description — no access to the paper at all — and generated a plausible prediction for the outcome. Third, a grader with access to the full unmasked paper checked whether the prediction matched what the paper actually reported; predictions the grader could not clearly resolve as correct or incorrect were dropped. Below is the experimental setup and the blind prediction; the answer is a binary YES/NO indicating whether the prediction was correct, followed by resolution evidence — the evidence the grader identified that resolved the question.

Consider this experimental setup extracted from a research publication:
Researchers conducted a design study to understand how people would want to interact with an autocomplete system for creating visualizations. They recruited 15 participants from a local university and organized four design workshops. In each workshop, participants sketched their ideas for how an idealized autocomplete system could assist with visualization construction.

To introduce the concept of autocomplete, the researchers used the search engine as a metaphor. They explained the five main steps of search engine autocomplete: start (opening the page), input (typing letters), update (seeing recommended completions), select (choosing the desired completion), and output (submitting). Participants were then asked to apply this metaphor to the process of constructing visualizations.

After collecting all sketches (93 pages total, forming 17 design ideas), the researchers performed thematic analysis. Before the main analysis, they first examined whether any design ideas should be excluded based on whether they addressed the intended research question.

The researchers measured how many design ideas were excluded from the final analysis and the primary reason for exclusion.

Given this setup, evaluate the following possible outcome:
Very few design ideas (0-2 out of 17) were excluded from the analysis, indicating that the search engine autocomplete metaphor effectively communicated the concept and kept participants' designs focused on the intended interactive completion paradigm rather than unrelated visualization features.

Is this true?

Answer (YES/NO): NO